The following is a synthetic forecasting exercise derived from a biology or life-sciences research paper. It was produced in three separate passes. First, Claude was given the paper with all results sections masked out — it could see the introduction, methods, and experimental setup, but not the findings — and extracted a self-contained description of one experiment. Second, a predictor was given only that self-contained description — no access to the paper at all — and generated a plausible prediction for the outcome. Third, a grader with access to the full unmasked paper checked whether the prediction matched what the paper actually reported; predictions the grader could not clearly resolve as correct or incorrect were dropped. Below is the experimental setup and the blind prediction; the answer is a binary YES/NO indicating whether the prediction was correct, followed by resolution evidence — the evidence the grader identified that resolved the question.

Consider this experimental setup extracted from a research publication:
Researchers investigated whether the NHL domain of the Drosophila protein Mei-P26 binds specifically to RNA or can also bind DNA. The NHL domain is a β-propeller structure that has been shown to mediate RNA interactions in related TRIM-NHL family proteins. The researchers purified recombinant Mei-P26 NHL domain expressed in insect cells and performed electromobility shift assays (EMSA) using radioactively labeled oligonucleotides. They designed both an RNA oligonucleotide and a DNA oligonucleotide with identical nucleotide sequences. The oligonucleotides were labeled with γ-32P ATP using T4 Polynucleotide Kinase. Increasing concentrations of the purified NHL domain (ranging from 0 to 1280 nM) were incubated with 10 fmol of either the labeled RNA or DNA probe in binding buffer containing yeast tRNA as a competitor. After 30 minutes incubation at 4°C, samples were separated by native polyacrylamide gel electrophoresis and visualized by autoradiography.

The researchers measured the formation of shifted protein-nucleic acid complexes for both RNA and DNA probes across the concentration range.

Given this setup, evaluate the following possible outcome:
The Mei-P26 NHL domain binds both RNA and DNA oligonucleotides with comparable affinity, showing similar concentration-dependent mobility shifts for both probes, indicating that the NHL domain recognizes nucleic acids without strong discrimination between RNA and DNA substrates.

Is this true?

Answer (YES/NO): NO